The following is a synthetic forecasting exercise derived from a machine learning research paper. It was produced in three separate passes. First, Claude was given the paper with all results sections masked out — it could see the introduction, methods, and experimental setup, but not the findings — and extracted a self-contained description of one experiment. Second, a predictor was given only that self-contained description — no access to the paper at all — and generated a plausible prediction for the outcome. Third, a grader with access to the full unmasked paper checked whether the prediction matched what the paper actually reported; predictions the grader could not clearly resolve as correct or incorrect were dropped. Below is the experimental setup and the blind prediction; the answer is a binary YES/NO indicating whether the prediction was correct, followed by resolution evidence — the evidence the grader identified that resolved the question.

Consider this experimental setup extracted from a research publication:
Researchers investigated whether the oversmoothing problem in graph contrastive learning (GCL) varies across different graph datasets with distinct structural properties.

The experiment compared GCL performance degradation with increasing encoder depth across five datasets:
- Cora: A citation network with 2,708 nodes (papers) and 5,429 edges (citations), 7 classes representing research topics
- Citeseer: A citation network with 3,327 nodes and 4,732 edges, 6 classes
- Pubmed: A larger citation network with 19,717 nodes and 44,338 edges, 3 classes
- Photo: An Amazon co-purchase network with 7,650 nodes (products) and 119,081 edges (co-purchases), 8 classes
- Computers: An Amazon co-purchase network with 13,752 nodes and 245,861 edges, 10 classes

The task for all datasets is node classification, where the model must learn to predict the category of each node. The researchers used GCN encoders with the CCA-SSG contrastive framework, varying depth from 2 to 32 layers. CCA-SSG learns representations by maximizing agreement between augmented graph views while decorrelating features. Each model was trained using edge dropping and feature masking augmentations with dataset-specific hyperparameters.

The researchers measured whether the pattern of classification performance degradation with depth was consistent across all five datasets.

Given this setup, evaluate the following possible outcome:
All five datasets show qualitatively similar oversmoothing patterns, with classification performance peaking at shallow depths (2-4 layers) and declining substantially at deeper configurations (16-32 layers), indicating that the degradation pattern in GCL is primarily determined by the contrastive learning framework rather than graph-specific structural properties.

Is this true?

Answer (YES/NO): NO